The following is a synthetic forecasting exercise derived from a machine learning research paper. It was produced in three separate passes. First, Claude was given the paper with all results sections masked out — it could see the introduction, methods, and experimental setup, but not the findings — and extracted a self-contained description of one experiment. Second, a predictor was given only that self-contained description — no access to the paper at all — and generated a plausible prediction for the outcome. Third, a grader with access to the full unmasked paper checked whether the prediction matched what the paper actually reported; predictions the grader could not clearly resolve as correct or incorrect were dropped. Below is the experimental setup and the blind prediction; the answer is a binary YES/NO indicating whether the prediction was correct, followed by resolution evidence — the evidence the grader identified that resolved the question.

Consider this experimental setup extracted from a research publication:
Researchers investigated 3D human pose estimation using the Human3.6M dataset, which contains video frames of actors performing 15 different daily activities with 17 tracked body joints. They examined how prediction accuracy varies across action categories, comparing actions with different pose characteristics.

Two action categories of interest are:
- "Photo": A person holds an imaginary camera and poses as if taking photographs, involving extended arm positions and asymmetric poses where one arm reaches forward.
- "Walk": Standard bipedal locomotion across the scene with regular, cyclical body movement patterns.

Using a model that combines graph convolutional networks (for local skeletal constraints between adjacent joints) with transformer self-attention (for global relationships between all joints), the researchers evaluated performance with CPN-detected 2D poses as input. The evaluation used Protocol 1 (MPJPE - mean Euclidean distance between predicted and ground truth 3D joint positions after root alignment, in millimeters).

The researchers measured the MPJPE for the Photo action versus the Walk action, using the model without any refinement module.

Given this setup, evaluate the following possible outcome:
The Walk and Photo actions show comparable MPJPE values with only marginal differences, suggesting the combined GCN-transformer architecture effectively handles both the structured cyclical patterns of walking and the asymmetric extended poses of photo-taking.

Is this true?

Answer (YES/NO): NO